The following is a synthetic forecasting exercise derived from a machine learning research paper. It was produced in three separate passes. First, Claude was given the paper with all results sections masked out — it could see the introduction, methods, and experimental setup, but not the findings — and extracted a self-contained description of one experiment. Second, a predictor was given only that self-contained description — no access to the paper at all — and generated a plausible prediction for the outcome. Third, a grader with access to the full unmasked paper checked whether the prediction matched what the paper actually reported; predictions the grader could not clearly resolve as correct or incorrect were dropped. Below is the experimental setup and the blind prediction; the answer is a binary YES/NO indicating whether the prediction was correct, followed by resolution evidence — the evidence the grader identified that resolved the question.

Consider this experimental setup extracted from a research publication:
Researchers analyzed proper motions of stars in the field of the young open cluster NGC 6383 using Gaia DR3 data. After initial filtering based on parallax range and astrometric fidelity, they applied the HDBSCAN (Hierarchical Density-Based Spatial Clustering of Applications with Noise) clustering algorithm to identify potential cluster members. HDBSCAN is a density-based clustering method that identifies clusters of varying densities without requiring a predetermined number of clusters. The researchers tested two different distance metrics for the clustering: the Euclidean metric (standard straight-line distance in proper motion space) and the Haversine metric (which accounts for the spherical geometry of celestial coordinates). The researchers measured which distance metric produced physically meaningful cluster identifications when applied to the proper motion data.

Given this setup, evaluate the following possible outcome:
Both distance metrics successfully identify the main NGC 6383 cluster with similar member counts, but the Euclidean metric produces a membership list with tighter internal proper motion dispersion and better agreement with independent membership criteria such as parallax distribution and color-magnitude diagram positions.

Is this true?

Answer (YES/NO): NO